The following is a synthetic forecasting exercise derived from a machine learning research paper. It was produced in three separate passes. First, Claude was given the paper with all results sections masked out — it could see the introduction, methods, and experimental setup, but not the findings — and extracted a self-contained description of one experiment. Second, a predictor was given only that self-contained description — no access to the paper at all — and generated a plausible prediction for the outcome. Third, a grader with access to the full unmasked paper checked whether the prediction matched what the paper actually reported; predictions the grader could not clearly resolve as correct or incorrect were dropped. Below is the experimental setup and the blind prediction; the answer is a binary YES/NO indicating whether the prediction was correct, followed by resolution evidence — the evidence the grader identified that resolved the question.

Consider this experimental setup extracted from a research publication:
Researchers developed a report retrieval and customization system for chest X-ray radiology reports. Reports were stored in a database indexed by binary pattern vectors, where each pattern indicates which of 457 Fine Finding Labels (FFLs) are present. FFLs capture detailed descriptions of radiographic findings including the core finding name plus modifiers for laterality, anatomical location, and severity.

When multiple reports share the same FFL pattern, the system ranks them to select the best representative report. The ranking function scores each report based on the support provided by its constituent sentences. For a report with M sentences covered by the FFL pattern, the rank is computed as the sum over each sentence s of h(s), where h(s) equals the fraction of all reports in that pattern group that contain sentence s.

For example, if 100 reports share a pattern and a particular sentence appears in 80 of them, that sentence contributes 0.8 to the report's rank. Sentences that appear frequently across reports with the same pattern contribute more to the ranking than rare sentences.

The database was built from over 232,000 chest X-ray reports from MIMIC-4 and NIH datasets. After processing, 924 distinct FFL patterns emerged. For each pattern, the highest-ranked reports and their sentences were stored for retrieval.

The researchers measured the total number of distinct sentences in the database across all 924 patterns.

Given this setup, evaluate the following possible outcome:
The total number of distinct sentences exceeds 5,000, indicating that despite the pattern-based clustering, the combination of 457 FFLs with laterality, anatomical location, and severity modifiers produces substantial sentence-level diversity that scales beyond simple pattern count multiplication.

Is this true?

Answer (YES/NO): YES